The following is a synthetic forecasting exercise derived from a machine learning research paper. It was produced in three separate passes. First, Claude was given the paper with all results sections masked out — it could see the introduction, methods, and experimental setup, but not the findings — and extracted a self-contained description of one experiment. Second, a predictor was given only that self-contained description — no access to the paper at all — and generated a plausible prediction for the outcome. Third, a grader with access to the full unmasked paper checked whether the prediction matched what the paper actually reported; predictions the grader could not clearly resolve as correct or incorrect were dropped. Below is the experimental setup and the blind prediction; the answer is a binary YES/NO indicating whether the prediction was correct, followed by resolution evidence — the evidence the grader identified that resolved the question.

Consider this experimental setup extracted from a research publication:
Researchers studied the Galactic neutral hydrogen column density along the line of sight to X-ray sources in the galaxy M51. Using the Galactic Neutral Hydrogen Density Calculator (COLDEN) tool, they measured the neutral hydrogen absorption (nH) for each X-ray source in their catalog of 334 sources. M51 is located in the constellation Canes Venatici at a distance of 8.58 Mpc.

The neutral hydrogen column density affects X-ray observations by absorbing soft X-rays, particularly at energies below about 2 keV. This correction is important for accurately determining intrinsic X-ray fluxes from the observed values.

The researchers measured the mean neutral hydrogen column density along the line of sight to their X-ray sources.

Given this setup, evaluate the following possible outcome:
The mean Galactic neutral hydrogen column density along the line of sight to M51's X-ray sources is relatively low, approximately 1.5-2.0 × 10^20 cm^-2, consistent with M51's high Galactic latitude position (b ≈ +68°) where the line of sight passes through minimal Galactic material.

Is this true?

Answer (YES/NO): YES